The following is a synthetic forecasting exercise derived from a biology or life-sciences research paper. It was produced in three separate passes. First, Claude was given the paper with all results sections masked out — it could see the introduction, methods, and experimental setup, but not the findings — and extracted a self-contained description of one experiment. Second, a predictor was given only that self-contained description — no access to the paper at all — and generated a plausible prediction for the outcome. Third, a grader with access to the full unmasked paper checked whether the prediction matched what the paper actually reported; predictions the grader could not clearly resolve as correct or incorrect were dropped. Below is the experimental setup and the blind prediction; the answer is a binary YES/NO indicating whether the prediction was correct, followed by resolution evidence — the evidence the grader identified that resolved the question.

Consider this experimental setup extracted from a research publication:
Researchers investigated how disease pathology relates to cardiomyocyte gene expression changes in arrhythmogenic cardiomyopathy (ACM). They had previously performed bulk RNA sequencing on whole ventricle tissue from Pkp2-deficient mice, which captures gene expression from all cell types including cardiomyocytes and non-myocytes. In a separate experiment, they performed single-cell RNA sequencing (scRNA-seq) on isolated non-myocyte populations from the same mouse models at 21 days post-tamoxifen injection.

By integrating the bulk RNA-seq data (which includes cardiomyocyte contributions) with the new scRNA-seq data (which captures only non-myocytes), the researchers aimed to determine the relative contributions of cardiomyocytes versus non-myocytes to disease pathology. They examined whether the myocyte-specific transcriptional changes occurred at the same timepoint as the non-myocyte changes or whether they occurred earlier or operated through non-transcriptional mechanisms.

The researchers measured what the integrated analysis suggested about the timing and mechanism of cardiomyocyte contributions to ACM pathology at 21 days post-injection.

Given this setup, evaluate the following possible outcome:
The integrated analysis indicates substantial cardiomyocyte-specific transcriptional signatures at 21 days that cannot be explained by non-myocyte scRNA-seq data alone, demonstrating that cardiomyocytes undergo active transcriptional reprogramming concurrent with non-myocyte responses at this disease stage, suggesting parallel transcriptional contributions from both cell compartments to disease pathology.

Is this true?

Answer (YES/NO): NO